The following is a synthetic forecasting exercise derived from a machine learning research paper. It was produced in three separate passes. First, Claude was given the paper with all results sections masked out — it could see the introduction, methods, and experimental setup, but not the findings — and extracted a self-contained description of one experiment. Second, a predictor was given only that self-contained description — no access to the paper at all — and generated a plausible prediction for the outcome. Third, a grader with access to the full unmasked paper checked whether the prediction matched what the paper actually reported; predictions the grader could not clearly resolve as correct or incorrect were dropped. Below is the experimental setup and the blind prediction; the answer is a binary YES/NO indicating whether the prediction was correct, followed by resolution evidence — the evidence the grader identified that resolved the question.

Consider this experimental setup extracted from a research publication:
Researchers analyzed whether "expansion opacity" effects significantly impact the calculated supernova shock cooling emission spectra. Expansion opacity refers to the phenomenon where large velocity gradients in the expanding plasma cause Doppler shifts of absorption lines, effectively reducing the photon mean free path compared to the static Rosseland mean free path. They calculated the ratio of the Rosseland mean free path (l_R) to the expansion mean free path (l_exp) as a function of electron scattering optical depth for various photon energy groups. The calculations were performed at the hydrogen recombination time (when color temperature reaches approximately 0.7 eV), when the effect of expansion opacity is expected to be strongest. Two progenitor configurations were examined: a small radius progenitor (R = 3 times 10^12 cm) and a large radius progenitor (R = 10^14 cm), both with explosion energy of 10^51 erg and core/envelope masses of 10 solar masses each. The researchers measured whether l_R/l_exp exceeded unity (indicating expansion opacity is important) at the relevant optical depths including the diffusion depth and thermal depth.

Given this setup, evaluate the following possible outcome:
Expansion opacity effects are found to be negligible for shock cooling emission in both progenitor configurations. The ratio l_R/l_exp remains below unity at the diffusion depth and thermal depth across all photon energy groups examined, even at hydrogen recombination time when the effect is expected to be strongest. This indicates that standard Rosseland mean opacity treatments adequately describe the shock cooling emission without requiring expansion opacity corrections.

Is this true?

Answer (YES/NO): NO